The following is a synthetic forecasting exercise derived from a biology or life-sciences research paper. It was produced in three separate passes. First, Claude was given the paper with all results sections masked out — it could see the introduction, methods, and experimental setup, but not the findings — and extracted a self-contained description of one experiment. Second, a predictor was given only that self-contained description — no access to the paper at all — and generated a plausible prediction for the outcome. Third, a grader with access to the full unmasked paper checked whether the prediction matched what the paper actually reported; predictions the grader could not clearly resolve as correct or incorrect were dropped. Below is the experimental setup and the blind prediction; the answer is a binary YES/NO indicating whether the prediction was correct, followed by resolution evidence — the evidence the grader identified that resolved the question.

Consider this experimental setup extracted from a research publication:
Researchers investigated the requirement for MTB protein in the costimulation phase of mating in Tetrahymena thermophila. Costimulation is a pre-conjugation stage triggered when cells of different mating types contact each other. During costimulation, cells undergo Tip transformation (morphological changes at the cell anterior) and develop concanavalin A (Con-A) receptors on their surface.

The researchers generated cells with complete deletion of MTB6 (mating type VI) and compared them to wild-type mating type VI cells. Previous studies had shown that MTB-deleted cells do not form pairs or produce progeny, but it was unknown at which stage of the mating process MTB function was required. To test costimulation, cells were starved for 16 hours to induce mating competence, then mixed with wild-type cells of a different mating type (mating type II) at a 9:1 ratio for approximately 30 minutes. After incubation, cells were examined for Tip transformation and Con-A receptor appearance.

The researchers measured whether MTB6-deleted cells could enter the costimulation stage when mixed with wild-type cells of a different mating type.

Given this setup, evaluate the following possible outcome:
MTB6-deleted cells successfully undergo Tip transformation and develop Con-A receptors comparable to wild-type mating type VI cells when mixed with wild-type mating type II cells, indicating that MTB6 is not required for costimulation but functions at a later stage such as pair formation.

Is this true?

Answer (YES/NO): NO